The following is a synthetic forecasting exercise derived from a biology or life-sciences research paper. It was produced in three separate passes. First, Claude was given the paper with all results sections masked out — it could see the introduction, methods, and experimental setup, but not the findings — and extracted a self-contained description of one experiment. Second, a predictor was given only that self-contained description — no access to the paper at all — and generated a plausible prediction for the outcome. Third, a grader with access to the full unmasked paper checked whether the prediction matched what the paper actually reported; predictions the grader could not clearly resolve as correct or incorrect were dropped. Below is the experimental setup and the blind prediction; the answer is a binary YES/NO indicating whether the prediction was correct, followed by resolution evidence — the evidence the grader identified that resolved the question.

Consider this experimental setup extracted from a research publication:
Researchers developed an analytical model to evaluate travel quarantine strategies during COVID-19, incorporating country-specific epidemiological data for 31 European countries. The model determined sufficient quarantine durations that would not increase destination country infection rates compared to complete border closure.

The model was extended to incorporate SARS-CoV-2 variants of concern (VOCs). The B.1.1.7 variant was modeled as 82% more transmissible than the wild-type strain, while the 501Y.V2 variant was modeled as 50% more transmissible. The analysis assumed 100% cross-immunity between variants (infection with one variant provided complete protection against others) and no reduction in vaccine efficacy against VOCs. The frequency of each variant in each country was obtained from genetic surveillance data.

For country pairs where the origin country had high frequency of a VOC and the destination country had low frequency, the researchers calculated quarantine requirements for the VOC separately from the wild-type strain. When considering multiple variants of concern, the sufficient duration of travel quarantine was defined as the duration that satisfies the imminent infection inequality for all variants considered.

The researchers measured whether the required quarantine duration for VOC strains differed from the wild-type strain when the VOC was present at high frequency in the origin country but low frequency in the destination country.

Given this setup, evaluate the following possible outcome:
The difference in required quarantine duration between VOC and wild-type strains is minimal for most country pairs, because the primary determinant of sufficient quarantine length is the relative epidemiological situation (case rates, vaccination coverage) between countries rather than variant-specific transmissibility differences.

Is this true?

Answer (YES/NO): NO